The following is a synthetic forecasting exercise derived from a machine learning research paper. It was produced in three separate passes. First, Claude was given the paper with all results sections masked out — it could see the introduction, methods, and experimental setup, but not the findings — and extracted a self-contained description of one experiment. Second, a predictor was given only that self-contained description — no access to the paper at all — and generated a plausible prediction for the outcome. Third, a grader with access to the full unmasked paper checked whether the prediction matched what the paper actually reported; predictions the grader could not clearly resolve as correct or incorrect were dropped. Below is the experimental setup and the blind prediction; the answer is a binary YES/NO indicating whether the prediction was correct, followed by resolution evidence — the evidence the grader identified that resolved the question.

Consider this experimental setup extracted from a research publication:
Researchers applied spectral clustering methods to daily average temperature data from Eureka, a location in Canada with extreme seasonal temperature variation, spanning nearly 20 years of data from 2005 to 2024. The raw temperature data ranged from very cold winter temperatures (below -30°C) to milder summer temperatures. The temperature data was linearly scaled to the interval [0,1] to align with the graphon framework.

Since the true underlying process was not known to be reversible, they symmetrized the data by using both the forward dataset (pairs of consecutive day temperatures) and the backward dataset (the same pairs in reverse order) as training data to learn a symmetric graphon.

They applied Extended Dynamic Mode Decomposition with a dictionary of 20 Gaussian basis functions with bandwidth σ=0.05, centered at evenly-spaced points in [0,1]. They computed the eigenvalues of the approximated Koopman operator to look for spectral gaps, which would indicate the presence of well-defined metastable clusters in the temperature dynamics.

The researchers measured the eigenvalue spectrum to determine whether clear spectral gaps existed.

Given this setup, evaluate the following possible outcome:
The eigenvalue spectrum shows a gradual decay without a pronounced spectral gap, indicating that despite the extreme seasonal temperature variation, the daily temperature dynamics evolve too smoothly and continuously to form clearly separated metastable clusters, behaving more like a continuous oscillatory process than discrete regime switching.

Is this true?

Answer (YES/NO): YES